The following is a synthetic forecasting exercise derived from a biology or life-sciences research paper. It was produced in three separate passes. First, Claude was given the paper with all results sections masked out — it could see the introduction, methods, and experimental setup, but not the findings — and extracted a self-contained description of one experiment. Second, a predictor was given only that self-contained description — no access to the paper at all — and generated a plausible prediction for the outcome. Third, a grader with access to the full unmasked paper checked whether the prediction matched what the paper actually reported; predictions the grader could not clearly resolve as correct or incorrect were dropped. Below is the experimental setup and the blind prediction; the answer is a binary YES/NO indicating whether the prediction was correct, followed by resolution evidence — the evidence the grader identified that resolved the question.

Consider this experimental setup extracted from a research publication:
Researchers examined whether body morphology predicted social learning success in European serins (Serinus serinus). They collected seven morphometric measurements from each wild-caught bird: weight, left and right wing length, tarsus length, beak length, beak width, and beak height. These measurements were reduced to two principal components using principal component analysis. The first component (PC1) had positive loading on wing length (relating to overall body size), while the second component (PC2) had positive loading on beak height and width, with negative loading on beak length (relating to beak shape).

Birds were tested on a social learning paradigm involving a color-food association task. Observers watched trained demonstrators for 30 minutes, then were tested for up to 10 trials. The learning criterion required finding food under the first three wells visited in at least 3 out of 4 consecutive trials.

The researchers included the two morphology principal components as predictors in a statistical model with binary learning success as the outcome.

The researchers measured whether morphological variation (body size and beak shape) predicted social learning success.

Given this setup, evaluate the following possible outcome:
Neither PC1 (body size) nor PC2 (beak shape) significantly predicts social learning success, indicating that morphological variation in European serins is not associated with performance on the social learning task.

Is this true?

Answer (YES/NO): NO